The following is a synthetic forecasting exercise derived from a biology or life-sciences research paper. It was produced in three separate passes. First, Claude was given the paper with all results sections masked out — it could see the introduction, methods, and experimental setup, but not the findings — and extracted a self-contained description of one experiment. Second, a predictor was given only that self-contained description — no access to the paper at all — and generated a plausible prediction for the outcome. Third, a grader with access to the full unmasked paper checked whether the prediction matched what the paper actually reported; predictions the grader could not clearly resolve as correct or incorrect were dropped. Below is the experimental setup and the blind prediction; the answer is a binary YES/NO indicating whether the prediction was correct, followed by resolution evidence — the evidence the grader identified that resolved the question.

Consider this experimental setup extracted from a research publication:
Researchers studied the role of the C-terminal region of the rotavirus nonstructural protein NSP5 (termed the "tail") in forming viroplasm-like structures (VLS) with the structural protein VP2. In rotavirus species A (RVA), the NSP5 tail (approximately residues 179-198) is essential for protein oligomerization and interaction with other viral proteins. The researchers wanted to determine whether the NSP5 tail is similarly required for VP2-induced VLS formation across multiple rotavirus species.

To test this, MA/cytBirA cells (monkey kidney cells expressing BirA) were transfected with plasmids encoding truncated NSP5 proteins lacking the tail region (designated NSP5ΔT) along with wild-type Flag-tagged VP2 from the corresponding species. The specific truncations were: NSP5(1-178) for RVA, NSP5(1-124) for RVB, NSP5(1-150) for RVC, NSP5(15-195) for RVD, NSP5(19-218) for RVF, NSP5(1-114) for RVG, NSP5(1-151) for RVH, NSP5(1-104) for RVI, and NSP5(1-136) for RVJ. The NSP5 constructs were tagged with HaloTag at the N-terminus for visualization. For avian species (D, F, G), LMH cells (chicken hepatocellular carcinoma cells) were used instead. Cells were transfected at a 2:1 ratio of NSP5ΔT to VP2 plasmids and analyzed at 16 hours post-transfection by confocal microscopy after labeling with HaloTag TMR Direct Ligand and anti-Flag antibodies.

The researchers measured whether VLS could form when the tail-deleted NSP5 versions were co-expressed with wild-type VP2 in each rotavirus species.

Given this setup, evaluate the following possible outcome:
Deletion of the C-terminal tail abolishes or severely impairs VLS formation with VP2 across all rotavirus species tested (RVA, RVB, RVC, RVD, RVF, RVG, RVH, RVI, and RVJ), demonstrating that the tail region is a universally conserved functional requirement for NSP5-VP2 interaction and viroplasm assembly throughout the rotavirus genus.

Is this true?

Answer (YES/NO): NO